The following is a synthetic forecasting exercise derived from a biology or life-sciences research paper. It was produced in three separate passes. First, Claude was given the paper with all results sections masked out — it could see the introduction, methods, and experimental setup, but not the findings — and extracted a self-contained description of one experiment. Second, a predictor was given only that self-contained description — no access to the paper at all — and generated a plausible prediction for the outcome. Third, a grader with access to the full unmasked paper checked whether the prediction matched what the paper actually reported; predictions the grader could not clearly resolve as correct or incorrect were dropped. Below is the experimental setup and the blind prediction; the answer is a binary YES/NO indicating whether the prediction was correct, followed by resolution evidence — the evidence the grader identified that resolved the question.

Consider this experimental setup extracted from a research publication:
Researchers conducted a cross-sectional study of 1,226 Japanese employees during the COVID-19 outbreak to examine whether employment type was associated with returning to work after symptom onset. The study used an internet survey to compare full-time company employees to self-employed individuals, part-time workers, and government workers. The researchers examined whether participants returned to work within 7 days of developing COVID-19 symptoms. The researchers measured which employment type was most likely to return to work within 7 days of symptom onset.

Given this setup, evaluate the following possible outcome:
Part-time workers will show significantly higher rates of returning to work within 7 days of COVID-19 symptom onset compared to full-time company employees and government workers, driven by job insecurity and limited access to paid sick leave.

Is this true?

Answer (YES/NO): NO